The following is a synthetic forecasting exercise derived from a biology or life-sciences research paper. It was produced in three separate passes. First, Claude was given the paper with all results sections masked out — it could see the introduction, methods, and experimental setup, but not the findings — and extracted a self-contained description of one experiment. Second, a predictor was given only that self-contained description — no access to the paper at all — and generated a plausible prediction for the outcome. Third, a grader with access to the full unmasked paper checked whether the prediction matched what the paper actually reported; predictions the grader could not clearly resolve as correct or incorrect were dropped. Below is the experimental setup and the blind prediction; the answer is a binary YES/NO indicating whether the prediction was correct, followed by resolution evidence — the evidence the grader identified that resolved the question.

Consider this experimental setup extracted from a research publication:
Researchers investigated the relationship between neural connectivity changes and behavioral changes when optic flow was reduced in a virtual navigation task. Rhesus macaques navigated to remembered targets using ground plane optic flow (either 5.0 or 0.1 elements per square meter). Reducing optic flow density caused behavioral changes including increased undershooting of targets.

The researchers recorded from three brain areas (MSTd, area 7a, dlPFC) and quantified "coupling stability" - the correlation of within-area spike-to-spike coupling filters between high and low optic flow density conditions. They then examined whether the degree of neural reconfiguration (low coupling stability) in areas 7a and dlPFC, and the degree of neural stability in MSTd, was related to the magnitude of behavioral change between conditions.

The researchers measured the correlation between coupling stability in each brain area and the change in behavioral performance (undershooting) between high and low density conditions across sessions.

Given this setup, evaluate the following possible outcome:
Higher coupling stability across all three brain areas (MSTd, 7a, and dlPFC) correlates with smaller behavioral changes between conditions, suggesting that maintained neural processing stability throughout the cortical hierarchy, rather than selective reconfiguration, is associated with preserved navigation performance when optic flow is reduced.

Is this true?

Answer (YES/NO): NO